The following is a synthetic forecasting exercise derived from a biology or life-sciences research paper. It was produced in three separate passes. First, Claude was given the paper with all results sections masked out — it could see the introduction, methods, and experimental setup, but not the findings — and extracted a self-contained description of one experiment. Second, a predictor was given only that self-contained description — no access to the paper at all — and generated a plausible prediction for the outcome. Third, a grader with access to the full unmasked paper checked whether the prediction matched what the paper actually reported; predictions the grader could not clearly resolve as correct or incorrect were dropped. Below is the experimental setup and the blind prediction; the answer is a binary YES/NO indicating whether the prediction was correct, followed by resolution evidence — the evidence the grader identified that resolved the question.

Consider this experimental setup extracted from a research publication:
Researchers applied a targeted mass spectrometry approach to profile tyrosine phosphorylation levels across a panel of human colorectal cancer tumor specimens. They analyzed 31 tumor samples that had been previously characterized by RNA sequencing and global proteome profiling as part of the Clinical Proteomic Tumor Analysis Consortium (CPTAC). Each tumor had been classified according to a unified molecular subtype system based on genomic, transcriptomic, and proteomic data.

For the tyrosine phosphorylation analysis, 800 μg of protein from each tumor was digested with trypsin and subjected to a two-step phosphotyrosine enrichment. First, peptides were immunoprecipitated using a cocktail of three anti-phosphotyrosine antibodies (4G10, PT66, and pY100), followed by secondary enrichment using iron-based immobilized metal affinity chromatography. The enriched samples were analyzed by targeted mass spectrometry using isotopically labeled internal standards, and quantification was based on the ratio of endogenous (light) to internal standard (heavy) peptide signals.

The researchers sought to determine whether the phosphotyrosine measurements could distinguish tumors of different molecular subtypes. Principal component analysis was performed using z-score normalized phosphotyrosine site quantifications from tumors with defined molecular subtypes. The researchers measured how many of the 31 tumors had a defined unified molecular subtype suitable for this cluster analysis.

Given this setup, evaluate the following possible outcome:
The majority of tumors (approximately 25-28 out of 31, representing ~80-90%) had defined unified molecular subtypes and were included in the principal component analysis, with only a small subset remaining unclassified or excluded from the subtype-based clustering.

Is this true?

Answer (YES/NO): YES